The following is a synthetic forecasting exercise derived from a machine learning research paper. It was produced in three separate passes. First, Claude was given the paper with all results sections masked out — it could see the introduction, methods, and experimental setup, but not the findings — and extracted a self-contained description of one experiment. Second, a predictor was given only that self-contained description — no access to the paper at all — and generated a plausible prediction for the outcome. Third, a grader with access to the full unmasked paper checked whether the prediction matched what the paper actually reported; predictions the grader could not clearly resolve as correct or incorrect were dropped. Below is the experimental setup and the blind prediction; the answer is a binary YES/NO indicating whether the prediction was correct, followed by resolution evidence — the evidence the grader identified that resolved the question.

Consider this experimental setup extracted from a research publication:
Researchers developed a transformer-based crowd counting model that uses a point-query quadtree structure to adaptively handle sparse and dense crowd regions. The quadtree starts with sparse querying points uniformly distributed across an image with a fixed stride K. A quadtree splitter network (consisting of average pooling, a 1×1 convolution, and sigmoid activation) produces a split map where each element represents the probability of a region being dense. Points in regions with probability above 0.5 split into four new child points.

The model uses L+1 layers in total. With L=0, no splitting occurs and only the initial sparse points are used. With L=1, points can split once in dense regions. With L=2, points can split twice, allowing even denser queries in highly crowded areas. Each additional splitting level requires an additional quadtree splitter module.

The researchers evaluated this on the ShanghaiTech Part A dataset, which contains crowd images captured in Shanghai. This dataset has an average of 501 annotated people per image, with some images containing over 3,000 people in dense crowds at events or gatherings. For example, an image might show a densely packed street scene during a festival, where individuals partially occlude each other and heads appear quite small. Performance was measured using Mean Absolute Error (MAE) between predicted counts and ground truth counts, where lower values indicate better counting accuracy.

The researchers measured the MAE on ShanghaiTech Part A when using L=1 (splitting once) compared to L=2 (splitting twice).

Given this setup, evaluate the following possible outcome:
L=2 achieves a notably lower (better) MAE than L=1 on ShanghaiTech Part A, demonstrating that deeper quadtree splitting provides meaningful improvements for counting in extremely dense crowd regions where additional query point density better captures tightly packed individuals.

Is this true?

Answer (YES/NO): NO